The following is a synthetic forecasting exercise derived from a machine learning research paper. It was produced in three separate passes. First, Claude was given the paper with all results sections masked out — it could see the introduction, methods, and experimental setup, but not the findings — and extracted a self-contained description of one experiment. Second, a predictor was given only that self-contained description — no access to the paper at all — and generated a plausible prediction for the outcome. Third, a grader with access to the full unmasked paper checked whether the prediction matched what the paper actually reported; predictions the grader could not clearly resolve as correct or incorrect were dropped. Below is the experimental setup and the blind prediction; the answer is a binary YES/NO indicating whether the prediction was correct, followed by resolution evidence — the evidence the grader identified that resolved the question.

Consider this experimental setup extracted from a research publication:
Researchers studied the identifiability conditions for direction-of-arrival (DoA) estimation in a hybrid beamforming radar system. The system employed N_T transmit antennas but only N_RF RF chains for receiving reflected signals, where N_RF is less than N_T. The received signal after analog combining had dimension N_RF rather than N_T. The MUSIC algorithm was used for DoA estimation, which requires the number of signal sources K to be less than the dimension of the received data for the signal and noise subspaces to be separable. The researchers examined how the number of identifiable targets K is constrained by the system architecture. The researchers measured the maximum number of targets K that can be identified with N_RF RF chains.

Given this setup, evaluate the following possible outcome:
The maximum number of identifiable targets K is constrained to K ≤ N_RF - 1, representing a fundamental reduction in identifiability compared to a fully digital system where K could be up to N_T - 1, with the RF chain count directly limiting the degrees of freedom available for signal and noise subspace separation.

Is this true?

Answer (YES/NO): YES